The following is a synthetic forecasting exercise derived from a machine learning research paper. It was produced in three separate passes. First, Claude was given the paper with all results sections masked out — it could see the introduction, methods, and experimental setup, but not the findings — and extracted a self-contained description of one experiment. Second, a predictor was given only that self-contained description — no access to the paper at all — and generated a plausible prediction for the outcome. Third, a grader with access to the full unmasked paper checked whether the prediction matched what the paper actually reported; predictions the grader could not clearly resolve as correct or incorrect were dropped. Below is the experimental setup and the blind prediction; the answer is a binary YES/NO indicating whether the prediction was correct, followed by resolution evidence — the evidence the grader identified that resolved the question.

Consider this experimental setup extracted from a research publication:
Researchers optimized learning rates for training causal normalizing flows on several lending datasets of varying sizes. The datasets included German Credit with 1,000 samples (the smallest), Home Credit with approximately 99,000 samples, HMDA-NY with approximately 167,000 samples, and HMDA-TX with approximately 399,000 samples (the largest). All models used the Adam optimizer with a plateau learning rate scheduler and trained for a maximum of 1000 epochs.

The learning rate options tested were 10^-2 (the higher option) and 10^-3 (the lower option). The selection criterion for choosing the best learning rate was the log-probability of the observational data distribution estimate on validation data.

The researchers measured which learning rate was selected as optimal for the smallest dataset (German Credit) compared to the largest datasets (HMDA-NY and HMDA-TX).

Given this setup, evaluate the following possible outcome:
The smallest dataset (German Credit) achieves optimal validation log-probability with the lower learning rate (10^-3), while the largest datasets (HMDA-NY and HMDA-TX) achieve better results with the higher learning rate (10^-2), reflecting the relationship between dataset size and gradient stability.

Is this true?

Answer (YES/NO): YES